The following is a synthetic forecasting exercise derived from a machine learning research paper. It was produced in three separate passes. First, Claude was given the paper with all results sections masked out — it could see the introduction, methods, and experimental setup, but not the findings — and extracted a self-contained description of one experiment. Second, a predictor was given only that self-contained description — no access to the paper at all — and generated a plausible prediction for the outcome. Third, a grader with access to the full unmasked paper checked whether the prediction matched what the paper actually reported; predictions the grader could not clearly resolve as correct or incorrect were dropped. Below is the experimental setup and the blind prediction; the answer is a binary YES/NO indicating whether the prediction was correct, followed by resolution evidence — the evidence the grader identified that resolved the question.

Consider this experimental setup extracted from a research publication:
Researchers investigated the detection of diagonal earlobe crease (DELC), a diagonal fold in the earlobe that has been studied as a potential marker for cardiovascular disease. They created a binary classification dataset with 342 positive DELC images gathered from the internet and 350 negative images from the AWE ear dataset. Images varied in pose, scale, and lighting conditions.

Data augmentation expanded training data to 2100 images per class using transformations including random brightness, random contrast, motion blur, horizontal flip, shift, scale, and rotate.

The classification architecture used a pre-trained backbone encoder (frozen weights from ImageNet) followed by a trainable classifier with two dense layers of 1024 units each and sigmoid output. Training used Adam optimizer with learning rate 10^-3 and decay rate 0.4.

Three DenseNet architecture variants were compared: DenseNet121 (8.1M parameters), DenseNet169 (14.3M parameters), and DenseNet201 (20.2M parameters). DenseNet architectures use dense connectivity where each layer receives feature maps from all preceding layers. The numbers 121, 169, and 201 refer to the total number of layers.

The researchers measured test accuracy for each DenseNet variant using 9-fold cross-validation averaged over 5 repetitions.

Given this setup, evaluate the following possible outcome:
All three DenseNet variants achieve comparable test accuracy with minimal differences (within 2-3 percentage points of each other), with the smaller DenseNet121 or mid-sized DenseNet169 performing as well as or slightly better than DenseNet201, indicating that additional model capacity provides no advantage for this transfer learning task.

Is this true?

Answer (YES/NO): NO